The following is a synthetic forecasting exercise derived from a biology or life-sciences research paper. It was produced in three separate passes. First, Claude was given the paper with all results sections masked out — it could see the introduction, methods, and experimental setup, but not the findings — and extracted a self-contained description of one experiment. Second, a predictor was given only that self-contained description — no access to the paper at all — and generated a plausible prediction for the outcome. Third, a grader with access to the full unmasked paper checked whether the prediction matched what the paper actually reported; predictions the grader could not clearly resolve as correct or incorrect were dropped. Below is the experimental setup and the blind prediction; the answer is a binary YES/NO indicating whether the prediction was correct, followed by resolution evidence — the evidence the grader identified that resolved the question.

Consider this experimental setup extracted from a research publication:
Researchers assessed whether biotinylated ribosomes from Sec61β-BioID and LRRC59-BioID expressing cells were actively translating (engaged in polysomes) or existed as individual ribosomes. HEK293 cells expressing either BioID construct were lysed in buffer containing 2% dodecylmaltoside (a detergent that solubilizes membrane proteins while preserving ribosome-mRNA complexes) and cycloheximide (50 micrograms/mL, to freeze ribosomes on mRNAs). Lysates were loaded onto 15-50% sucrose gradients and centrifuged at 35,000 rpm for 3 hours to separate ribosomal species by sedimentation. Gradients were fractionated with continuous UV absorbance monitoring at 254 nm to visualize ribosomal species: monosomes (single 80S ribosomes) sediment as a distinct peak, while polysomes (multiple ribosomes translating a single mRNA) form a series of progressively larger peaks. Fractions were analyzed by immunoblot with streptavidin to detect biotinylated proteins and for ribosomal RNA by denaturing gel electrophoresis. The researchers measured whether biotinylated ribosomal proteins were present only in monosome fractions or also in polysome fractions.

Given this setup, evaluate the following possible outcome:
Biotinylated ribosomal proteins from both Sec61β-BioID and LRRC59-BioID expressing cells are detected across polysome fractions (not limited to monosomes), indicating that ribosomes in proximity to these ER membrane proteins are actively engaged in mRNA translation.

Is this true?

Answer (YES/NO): YES